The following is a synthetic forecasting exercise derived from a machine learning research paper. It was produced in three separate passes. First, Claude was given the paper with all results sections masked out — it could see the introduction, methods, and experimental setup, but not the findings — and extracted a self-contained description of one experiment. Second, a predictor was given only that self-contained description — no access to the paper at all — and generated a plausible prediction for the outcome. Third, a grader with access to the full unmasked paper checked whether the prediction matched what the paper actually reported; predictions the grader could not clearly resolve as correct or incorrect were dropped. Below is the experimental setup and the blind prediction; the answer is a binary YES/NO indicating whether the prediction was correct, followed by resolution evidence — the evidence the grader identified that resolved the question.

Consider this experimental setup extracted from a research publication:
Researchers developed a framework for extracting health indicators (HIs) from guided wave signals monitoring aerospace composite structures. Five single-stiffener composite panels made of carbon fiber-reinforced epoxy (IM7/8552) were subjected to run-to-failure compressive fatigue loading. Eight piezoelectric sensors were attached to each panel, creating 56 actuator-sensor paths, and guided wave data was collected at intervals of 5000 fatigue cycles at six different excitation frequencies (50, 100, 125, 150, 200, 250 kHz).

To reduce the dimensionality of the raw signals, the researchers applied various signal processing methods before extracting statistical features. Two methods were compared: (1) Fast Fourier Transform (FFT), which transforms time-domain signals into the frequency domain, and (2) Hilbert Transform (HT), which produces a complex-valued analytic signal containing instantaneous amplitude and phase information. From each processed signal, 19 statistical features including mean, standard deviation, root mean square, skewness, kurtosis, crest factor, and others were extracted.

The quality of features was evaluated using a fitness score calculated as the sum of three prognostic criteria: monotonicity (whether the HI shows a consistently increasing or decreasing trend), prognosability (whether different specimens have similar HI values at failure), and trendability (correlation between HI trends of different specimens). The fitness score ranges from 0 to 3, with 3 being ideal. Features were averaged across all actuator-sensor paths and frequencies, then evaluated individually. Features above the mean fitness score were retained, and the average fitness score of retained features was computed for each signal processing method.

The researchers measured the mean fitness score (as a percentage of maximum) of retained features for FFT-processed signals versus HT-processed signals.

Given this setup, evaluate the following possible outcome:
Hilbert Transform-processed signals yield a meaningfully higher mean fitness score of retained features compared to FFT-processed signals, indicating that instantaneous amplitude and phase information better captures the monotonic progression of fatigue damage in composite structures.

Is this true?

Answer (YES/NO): NO